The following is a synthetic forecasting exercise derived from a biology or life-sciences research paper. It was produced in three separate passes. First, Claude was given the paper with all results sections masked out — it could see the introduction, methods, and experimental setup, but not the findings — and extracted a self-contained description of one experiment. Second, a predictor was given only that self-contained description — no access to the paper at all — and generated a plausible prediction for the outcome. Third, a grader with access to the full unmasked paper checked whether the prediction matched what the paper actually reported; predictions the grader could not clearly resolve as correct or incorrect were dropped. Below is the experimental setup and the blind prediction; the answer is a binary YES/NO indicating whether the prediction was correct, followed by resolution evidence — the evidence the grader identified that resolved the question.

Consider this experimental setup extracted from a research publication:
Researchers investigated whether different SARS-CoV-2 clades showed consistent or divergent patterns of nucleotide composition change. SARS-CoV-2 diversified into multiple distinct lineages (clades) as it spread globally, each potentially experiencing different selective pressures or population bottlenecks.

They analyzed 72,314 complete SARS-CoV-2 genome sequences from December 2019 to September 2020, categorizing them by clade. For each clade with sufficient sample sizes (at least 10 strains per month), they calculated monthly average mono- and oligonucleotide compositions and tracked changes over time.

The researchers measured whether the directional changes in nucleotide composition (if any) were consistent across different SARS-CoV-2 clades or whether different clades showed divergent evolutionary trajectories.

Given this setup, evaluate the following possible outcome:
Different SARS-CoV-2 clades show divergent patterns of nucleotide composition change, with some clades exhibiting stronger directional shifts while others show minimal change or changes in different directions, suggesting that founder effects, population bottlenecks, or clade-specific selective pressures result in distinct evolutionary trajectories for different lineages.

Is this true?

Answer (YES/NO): NO